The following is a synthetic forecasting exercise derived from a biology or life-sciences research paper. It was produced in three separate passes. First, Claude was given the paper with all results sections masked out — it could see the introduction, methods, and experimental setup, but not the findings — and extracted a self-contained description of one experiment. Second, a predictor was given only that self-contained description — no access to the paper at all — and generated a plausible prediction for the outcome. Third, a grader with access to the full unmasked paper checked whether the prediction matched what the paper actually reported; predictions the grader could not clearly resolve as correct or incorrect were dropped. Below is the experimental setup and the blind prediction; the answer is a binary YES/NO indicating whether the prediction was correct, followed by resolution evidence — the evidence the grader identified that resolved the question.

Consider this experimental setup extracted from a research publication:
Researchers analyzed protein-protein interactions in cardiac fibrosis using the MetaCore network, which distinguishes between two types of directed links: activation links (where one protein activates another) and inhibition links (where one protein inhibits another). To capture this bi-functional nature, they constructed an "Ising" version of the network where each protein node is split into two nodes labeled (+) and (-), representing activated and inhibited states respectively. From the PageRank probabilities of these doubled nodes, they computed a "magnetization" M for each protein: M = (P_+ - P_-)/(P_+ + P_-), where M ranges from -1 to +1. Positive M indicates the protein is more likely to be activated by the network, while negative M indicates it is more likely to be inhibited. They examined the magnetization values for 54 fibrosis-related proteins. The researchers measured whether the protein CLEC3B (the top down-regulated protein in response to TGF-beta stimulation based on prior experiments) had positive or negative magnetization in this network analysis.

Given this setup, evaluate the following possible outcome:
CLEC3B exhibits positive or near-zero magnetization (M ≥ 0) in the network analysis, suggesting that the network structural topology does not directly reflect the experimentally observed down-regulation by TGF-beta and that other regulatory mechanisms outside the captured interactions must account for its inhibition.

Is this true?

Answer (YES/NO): NO